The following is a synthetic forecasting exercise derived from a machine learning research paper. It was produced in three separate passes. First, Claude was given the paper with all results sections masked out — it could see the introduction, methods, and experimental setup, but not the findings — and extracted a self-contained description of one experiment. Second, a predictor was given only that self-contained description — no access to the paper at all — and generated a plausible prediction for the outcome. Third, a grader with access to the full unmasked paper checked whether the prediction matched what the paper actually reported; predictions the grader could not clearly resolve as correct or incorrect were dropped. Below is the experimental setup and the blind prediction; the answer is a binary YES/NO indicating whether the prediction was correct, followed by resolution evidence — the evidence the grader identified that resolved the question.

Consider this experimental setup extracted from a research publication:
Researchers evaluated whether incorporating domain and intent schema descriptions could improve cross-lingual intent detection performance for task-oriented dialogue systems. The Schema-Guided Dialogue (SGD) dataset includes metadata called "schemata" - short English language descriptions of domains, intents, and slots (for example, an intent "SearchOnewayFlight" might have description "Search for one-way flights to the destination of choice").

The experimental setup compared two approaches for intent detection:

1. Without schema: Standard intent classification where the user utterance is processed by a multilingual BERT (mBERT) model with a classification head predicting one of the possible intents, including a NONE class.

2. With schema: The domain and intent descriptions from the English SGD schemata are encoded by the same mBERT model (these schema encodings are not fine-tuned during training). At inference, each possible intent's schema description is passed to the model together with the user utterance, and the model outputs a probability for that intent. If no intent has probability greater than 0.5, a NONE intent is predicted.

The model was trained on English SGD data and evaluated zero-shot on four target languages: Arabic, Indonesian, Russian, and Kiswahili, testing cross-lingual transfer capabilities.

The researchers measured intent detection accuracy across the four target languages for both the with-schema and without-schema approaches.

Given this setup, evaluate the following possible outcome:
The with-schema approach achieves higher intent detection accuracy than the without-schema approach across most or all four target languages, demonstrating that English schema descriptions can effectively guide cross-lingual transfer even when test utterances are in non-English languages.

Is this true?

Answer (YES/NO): NO